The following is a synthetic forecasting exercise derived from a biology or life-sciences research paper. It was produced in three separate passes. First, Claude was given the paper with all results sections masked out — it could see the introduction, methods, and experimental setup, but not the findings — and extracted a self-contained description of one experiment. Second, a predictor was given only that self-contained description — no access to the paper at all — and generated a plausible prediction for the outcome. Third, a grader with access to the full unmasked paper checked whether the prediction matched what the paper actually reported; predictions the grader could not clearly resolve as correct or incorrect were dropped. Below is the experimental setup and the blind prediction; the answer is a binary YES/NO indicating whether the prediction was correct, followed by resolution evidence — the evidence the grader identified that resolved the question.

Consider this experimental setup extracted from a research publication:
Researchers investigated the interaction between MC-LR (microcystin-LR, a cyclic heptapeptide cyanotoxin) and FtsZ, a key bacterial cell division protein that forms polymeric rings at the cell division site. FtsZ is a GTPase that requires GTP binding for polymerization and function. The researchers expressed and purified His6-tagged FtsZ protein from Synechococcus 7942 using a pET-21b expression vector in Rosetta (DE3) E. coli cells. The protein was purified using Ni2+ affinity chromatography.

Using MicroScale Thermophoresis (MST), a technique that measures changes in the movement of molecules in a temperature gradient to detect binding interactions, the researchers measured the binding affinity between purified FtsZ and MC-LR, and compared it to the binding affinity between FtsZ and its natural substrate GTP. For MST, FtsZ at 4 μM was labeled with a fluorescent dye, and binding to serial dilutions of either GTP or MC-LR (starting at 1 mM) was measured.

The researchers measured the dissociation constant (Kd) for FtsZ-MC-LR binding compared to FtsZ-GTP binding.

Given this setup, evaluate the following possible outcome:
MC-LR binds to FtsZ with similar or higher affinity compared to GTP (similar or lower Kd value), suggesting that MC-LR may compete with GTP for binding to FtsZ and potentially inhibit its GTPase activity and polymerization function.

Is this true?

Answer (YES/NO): NO